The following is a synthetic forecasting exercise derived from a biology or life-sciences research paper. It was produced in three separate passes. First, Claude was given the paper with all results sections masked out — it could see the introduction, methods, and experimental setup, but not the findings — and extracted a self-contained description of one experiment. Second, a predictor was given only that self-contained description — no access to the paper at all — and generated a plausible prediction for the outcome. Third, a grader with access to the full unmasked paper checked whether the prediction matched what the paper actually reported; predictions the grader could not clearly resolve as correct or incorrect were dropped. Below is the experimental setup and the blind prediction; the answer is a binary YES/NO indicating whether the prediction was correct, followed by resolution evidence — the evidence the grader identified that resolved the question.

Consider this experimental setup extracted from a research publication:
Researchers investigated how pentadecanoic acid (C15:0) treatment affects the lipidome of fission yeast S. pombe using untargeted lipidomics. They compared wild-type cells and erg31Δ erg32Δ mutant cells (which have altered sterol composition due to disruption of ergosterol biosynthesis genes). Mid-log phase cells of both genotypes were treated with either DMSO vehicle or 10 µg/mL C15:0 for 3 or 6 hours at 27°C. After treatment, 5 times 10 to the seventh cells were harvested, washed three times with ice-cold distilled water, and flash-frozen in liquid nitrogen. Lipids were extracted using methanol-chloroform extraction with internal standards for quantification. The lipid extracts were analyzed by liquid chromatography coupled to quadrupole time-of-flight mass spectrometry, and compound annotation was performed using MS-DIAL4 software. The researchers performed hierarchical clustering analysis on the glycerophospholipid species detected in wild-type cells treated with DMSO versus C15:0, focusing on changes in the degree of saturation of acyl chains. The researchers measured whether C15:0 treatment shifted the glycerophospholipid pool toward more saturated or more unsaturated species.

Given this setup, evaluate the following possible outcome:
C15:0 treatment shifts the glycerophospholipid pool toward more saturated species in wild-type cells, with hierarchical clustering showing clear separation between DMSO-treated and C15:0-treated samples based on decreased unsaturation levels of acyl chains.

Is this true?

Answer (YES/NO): YES